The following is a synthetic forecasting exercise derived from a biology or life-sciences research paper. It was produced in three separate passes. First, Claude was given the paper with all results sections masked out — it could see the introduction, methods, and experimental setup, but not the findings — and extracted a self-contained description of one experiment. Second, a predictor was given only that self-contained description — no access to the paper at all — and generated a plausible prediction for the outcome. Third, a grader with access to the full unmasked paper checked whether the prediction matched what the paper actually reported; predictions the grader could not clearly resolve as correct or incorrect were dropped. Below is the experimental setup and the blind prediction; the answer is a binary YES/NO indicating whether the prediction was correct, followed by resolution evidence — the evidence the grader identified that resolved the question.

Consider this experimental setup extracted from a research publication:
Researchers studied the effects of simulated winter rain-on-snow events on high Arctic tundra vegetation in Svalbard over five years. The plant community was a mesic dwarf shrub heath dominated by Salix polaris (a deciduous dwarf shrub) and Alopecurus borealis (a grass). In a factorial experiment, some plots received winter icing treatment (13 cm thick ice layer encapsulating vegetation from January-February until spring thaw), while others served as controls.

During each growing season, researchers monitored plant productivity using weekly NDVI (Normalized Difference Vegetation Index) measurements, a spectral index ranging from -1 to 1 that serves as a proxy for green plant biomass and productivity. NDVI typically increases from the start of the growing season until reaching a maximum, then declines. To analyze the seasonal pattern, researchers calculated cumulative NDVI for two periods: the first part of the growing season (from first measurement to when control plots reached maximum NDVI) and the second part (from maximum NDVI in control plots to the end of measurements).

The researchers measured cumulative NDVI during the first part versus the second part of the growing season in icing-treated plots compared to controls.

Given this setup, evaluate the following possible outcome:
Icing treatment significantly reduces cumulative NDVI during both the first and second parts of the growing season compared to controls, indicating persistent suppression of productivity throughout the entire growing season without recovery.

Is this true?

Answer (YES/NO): NO